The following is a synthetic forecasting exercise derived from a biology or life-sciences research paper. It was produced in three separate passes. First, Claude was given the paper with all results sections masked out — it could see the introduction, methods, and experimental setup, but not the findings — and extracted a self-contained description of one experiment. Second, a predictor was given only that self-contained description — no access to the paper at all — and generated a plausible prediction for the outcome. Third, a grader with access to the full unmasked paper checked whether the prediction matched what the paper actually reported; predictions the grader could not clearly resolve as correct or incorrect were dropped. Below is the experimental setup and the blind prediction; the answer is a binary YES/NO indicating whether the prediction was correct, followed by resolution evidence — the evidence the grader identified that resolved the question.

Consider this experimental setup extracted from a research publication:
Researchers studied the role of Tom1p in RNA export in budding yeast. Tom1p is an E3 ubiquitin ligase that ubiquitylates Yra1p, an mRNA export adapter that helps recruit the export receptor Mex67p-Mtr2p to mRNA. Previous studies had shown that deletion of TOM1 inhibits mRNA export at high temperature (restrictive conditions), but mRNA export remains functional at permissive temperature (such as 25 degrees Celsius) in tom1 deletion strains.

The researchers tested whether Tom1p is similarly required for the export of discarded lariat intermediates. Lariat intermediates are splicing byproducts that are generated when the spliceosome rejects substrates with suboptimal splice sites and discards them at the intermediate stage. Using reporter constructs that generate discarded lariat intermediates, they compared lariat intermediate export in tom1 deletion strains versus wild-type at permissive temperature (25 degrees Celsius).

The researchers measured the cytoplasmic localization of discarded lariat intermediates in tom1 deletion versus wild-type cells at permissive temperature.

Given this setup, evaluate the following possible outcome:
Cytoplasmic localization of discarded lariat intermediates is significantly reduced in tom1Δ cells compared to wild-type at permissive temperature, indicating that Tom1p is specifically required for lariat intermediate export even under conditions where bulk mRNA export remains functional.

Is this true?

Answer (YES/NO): YES